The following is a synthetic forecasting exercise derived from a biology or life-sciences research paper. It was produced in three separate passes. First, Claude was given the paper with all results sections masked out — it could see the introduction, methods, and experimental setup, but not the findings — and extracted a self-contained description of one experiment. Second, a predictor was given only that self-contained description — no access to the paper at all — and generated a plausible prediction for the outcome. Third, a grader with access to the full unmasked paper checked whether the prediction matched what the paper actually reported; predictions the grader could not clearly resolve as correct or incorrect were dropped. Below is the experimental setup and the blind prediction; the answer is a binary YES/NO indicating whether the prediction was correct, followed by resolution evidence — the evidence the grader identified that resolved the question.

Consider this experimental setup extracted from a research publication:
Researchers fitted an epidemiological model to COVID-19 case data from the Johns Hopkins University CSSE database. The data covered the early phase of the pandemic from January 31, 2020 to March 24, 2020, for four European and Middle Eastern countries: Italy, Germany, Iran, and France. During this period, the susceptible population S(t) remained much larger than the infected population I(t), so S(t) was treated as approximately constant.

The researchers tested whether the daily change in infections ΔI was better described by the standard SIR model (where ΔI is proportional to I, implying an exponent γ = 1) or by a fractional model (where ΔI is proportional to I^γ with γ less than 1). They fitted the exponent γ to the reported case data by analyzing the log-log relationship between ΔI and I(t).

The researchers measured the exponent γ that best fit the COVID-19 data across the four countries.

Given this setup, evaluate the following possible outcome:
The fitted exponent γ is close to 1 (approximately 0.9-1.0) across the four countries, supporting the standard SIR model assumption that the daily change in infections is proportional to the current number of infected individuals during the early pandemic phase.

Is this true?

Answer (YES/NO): NO